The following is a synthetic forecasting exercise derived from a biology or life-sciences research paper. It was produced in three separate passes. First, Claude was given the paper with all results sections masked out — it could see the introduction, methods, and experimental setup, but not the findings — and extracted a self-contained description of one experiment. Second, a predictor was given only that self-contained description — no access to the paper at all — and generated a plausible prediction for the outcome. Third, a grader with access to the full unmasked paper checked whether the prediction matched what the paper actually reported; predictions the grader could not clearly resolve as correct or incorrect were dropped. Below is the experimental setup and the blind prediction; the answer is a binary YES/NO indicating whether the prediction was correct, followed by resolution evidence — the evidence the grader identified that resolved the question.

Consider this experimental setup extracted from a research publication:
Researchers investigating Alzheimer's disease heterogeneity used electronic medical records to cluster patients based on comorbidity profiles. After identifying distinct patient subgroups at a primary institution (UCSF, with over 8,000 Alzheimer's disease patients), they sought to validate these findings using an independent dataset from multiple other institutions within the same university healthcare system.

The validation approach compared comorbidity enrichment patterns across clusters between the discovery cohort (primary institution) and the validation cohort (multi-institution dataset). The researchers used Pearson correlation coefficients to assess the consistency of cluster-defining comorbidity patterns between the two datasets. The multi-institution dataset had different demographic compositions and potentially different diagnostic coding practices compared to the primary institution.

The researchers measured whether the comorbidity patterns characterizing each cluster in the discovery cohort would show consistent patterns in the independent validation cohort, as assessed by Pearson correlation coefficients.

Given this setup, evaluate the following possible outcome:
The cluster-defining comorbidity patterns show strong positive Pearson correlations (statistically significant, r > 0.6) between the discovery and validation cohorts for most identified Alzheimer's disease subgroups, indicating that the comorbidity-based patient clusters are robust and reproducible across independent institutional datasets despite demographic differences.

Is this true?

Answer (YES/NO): NO